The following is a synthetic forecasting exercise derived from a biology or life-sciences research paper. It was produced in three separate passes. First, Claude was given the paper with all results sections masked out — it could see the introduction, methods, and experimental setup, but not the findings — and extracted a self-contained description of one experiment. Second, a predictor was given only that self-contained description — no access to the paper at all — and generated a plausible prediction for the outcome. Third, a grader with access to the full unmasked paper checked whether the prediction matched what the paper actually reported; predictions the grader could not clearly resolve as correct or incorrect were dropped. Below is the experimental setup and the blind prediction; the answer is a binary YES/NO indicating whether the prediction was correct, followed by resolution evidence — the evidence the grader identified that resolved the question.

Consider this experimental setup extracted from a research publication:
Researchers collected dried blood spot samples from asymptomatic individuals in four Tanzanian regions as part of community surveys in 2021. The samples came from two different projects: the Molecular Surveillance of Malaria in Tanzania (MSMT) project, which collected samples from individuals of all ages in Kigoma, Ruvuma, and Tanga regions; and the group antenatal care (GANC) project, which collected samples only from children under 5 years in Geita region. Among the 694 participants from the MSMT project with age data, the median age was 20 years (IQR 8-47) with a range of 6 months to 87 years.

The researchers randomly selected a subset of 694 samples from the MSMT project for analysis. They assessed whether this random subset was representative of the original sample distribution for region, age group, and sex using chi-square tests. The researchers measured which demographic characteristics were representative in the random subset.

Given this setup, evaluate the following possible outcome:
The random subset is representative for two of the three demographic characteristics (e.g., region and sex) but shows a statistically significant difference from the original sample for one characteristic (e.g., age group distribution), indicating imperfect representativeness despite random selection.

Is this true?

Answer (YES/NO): NO